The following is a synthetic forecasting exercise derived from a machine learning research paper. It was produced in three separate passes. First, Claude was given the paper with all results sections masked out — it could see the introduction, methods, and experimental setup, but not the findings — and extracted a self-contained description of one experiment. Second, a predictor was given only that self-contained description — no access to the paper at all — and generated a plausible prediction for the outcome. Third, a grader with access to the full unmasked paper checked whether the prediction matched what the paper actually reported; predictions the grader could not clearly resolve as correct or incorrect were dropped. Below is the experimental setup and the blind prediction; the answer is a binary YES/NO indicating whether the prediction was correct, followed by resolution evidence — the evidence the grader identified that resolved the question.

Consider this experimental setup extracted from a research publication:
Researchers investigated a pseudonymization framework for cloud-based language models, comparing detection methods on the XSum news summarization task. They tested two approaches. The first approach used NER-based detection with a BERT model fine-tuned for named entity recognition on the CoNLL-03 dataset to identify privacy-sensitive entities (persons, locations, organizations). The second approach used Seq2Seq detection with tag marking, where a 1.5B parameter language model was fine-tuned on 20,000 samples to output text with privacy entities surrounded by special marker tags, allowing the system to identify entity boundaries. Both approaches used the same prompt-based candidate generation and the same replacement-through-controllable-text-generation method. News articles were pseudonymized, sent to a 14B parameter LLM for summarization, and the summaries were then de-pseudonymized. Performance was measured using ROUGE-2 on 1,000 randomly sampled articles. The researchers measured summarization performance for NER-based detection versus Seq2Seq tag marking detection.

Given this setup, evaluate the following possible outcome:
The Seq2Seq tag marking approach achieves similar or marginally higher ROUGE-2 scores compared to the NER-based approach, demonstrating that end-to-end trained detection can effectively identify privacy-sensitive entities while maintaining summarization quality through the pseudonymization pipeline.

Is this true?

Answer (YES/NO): NO